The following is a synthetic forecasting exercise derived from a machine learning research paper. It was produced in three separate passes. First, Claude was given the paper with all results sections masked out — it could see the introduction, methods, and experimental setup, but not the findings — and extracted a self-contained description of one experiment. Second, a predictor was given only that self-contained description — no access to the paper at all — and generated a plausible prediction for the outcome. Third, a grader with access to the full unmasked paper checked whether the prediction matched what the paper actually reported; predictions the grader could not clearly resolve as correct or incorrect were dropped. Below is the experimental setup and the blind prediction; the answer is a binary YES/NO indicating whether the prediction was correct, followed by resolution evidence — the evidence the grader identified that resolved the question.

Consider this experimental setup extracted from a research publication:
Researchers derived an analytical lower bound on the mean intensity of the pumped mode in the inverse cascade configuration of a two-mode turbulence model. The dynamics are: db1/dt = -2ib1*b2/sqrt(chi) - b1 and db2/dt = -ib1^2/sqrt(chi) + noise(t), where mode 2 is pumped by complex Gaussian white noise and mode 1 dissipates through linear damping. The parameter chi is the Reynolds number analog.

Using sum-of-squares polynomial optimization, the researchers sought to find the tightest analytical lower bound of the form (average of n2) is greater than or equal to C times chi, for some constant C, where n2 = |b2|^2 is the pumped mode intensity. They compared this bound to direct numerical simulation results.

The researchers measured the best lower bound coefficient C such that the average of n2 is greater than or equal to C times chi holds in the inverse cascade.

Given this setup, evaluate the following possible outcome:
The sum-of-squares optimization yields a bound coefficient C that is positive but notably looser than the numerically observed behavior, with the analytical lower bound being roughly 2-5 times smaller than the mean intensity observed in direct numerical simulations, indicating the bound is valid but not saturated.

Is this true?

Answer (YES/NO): NO